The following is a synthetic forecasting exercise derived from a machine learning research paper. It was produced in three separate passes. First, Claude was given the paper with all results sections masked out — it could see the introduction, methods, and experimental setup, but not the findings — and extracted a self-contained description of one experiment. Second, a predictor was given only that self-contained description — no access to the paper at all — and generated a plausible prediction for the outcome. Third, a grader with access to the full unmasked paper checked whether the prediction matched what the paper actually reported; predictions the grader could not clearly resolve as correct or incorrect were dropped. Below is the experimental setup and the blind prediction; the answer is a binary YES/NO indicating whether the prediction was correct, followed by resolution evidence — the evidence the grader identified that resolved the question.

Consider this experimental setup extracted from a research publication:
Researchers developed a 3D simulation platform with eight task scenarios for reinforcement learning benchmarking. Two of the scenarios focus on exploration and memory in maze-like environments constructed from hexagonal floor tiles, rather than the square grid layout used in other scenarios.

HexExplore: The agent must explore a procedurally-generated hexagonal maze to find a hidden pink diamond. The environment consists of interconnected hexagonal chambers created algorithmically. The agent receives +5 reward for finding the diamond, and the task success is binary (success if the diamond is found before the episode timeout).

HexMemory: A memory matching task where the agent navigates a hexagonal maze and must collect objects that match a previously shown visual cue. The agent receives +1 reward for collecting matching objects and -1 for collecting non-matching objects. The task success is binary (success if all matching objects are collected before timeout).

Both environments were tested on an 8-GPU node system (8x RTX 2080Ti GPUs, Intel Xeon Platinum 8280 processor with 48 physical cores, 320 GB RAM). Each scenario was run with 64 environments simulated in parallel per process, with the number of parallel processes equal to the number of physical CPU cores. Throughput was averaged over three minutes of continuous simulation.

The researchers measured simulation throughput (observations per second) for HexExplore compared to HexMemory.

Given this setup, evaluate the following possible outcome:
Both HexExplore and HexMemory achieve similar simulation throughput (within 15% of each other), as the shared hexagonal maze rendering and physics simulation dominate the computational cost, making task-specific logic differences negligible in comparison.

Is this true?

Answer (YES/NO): YES